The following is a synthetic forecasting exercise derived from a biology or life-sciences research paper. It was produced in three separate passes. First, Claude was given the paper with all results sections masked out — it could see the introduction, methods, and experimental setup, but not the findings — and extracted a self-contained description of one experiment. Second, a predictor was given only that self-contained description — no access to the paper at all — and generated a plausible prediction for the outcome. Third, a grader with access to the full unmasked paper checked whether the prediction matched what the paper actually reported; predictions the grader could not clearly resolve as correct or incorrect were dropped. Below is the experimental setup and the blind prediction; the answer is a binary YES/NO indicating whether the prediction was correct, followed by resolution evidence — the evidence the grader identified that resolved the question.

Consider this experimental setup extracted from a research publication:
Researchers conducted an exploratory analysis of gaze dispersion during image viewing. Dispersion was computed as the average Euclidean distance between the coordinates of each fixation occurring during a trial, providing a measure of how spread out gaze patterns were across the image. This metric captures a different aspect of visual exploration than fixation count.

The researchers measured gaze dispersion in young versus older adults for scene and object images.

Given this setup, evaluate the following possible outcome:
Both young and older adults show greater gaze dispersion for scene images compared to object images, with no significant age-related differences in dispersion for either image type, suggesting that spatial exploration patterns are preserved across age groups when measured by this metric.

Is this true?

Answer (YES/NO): NO